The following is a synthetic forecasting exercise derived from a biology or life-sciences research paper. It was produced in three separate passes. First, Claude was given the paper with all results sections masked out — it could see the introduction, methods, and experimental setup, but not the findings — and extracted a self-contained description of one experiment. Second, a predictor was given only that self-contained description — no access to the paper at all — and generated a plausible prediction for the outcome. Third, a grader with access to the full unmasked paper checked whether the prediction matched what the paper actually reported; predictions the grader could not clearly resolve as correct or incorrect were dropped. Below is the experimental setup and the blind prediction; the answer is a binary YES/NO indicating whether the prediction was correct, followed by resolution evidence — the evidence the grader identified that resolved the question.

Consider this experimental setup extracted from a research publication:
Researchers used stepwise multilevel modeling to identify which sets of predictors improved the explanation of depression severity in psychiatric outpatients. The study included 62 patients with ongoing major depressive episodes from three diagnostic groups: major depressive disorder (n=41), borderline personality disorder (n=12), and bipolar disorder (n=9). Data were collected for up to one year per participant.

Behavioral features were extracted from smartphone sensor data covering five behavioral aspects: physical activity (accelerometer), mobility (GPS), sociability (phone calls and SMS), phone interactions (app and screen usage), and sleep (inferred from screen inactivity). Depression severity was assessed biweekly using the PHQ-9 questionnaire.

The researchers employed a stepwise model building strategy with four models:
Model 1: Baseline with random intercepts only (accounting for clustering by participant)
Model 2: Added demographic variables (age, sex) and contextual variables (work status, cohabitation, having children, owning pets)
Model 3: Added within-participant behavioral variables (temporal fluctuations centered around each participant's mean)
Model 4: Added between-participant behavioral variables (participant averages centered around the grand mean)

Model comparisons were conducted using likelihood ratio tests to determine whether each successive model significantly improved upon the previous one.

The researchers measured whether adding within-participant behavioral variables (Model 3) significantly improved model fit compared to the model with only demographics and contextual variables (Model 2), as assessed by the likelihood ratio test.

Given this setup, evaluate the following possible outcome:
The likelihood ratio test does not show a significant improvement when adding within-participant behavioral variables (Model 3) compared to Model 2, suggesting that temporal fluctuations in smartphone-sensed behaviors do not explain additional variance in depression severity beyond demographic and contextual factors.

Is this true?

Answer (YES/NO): NO